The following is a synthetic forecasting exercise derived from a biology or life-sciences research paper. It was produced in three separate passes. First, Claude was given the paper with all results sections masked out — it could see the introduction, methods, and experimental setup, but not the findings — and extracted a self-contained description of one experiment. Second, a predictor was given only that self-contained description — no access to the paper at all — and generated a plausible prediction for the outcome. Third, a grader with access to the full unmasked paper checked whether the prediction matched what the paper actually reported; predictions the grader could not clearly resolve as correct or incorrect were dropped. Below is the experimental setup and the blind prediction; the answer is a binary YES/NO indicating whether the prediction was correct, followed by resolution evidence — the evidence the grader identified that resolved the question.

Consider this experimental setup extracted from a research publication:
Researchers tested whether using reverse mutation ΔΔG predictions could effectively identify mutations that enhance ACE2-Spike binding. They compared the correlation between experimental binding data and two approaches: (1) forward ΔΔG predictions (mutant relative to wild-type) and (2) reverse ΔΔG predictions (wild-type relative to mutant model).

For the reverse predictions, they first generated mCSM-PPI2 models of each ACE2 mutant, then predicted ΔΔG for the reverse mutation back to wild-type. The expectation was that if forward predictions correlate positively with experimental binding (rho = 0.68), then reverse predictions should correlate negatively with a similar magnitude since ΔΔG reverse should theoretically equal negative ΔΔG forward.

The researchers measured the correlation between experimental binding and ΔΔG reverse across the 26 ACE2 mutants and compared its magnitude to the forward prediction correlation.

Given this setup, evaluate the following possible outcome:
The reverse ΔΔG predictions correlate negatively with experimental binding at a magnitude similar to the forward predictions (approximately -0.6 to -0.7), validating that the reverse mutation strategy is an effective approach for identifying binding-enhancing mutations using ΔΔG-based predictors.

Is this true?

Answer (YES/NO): NO